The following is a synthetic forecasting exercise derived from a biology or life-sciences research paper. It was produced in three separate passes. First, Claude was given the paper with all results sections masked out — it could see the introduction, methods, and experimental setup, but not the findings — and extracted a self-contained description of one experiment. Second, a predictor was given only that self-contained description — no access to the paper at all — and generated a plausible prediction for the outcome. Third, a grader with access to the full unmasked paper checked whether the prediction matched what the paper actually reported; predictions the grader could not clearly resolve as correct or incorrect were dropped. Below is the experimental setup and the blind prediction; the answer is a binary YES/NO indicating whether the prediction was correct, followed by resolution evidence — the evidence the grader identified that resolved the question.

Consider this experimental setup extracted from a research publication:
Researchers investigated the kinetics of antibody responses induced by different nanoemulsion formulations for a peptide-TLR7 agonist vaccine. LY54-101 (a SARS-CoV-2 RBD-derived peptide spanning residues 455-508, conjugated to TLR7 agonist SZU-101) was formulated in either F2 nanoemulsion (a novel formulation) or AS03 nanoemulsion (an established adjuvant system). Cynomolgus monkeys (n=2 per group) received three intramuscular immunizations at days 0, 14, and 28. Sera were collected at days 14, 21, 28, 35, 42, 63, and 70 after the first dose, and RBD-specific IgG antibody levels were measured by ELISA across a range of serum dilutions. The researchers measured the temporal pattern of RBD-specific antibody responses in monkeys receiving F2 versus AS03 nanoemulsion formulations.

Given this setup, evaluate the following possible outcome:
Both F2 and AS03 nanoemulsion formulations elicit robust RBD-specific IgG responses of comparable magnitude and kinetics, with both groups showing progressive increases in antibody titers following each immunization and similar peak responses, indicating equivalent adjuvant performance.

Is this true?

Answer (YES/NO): NO